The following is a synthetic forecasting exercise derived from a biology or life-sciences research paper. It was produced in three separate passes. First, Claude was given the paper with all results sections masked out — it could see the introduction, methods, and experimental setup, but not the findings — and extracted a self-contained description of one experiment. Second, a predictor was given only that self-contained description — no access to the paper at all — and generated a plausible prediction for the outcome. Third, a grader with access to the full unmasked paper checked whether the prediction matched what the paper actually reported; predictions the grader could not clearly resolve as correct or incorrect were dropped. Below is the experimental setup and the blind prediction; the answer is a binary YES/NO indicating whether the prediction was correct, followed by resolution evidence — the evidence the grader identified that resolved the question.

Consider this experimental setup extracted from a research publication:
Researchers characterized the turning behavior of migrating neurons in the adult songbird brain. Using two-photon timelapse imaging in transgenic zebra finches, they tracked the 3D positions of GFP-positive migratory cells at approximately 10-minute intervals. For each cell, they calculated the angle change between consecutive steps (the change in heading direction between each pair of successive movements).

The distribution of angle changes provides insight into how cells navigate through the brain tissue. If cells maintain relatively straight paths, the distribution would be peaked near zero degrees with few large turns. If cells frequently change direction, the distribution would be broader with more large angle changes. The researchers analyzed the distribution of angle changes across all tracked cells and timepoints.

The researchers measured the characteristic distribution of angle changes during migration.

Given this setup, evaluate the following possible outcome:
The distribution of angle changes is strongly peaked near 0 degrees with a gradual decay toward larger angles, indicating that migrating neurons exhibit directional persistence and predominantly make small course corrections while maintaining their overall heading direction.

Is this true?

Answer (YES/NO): YES